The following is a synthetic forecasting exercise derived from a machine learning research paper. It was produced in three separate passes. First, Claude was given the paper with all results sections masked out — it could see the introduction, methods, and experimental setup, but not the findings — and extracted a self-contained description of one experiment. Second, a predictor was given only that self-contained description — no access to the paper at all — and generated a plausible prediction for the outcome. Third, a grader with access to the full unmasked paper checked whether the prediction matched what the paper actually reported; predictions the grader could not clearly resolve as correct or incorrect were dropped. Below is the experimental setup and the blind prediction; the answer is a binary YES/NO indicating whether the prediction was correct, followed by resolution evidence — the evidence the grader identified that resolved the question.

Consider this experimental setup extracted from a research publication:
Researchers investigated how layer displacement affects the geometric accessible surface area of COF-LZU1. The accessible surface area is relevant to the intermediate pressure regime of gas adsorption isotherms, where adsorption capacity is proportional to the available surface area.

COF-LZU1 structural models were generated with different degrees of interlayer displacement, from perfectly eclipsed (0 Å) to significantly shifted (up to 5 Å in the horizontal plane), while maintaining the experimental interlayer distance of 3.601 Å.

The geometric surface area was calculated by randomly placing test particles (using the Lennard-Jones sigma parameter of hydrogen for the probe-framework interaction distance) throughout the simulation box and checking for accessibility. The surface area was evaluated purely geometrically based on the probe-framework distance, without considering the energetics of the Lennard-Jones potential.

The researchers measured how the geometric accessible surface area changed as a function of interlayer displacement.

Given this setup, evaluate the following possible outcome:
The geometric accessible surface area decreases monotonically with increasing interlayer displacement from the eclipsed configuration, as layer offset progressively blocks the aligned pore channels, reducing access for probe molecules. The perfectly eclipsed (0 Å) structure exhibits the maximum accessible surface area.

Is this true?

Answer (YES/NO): NO